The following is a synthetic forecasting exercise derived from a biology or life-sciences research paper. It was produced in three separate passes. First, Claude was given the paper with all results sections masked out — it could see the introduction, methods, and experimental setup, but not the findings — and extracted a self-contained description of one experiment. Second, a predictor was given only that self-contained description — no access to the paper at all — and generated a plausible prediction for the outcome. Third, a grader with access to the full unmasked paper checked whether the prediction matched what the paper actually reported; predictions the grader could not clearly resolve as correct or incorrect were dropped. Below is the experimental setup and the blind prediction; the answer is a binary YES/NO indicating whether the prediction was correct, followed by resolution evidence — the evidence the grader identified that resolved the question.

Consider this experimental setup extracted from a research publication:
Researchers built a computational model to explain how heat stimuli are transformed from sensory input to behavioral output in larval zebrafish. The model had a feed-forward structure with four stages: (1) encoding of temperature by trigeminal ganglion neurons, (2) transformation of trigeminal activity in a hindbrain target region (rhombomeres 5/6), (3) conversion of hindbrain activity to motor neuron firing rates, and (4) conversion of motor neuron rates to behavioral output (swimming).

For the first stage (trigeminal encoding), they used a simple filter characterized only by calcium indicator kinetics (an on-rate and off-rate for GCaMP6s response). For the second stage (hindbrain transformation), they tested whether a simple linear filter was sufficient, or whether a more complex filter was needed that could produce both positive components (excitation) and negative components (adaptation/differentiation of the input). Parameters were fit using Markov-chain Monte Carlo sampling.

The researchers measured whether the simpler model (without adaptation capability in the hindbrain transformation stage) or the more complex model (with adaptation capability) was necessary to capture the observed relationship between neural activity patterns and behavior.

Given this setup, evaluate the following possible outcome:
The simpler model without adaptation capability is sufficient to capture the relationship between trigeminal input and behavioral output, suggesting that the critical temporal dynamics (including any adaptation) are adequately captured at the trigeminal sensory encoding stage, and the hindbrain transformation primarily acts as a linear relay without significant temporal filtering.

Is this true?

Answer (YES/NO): NO